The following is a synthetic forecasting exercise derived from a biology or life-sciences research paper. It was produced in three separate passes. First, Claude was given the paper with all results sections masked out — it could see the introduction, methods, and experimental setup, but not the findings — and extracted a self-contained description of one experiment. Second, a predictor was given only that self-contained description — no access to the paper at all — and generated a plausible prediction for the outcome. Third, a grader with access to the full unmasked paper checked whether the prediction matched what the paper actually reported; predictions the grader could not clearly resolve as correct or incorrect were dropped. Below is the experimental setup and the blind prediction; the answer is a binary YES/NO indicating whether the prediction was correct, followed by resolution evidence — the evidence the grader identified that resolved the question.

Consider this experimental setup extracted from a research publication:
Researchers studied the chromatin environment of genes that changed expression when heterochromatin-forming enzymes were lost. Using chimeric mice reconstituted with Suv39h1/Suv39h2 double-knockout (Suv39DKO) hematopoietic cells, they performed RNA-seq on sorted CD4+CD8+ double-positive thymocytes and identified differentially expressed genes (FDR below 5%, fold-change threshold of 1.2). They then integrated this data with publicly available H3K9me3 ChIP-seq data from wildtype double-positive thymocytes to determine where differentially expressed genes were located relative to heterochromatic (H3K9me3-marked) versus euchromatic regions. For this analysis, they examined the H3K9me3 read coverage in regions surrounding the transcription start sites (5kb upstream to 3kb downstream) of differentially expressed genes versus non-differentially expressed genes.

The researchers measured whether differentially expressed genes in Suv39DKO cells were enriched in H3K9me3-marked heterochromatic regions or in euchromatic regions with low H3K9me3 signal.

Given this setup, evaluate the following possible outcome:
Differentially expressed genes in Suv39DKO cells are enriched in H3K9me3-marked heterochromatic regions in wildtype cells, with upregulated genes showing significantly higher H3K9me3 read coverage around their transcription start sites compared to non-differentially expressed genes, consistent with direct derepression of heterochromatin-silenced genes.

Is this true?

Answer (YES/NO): NO